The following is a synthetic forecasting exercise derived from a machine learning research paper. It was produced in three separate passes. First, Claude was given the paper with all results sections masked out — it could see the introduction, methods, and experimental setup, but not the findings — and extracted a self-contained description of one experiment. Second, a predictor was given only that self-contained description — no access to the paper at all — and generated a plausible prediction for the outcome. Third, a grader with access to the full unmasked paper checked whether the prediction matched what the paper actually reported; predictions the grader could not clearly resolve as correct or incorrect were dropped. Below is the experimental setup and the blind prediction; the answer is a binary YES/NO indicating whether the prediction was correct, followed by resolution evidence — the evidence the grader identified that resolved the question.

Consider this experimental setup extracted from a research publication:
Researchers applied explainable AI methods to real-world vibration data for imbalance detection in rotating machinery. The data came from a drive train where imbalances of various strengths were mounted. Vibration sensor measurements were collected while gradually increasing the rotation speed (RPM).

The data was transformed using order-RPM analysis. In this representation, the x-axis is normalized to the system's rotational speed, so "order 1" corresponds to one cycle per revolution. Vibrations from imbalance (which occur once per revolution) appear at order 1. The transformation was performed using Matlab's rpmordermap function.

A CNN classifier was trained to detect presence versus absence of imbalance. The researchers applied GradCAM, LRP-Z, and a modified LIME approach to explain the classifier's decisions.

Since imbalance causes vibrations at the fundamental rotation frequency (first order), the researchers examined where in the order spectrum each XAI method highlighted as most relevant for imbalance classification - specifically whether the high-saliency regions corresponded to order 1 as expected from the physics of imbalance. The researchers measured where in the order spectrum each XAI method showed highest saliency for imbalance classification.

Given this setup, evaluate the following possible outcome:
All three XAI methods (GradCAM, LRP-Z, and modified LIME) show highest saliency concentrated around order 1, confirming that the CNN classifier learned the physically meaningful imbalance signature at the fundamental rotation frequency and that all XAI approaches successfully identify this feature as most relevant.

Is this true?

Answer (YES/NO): NO